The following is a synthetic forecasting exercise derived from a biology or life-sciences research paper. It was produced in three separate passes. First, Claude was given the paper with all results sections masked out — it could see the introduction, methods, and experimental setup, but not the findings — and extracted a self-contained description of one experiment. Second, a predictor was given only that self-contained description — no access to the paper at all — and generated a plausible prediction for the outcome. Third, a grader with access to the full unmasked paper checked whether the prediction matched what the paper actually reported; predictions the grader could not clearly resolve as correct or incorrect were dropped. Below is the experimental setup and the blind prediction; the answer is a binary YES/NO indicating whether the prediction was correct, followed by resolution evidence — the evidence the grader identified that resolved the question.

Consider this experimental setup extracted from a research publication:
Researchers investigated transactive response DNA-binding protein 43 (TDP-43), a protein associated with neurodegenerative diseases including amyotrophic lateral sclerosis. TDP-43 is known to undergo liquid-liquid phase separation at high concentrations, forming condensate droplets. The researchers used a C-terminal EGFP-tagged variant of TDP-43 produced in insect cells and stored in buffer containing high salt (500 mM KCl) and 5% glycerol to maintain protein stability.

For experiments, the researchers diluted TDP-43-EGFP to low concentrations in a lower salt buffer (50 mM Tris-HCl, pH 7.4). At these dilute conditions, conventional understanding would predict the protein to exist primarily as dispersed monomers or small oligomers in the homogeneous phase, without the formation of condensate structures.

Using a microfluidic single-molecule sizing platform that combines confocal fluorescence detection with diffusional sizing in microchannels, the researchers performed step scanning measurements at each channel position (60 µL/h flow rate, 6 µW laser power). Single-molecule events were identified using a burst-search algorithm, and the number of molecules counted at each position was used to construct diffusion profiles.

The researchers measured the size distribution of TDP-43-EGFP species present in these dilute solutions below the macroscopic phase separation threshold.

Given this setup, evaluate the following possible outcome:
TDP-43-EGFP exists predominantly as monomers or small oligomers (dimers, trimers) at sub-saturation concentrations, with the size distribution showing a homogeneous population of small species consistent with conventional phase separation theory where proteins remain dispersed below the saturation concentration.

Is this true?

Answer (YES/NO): NO